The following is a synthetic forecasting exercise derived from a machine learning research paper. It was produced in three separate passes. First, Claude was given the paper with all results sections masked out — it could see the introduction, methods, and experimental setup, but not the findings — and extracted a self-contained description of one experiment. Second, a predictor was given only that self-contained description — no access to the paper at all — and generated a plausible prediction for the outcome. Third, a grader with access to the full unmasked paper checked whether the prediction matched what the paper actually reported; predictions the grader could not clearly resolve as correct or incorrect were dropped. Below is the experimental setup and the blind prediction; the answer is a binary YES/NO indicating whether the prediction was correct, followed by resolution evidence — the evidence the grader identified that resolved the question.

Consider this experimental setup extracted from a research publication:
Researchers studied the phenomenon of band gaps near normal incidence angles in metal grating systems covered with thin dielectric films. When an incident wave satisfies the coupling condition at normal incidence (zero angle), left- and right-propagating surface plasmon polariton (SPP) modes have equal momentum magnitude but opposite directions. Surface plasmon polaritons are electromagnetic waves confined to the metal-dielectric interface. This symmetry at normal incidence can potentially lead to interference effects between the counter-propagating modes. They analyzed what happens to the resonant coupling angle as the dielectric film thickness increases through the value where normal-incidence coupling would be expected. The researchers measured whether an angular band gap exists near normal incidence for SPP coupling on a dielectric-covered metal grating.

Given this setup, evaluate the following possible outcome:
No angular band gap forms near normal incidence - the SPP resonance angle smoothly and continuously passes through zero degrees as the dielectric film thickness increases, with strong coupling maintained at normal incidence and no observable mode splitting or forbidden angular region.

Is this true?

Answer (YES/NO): NO